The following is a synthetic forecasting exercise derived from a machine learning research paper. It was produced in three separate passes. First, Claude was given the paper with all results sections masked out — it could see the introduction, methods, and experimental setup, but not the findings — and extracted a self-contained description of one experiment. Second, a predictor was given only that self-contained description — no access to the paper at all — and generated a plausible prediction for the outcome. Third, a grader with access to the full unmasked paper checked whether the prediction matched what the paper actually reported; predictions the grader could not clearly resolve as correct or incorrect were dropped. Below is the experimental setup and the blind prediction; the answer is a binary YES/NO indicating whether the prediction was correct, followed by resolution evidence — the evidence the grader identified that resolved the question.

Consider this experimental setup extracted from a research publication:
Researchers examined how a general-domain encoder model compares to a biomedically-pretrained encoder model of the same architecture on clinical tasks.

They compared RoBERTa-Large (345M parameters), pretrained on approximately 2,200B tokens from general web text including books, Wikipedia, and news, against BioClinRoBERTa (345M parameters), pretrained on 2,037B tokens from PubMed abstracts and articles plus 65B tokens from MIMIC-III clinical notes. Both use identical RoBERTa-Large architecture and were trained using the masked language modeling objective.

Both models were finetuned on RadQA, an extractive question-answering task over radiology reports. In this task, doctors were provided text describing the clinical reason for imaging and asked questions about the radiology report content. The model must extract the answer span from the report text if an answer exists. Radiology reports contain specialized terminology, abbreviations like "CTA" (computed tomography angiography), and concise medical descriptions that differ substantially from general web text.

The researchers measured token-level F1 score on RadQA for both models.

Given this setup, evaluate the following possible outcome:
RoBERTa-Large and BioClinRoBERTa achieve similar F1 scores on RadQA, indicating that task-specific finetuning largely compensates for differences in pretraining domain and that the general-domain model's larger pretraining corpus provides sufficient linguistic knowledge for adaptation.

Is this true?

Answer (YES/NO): NO